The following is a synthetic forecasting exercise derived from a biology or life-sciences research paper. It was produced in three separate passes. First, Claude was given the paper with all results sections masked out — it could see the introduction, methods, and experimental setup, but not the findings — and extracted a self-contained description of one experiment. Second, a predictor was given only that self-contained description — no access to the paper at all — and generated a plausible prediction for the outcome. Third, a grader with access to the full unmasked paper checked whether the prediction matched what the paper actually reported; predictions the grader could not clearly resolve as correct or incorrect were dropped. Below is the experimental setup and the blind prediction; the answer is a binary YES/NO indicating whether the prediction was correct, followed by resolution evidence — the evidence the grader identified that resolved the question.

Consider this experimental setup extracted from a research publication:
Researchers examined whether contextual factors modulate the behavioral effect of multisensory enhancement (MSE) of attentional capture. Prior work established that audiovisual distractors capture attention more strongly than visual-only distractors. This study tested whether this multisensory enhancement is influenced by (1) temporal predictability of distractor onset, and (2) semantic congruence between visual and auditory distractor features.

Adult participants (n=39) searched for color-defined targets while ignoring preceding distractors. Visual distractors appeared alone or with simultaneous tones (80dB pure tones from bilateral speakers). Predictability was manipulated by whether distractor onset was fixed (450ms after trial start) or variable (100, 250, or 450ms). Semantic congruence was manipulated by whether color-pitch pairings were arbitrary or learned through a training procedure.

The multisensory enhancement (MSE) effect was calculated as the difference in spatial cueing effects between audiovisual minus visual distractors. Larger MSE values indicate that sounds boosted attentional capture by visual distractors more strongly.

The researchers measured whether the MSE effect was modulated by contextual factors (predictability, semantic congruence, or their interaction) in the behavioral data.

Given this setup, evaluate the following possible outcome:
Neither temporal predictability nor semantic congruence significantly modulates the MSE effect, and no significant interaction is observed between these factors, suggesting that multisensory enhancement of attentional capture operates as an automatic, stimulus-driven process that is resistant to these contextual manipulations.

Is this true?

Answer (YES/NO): YES